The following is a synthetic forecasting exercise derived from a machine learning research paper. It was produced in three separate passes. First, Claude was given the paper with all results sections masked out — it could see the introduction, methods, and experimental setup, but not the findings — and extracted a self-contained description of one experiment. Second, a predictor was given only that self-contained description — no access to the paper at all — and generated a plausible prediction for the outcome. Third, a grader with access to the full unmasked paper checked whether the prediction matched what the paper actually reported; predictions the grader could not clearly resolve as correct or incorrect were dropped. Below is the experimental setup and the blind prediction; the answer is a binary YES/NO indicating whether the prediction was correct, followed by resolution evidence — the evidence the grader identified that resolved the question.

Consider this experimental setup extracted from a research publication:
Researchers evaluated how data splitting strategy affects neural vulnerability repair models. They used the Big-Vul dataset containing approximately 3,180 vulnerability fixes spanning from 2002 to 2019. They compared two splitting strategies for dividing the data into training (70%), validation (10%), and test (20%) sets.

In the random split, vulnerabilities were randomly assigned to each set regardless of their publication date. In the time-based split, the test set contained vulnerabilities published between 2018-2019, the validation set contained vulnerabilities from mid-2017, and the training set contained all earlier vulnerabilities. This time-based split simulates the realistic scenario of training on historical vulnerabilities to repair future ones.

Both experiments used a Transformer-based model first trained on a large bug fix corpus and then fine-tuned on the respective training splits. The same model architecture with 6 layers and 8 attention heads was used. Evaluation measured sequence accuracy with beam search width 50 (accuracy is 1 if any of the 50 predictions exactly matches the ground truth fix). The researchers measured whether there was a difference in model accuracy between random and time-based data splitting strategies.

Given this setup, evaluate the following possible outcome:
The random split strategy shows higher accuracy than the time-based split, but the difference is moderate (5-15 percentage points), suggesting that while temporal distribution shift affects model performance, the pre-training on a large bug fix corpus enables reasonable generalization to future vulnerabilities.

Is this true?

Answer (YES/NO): NO